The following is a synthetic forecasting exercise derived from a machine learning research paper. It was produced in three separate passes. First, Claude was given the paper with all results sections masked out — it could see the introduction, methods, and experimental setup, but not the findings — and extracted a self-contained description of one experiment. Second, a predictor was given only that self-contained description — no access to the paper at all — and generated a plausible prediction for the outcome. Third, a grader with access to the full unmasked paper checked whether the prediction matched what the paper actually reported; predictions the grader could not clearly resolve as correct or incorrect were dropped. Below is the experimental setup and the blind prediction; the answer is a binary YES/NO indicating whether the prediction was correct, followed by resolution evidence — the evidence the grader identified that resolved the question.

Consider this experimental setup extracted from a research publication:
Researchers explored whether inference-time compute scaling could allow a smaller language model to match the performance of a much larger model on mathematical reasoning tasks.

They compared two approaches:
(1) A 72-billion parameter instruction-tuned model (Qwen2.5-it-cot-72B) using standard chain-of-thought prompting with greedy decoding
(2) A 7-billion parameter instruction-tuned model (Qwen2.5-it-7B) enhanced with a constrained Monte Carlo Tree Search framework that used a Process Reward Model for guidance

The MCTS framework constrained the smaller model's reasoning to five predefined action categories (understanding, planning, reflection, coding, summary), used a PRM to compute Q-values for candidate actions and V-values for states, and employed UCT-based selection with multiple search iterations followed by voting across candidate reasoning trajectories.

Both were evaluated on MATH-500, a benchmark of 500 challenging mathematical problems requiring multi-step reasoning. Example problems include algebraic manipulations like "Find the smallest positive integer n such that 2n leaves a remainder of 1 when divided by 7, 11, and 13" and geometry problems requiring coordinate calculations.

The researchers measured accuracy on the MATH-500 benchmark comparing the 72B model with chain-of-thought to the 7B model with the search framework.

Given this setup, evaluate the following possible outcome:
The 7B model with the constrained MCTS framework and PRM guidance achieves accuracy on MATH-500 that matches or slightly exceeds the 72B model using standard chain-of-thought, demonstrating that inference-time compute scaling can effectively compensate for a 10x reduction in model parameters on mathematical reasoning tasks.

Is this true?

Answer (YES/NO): YES